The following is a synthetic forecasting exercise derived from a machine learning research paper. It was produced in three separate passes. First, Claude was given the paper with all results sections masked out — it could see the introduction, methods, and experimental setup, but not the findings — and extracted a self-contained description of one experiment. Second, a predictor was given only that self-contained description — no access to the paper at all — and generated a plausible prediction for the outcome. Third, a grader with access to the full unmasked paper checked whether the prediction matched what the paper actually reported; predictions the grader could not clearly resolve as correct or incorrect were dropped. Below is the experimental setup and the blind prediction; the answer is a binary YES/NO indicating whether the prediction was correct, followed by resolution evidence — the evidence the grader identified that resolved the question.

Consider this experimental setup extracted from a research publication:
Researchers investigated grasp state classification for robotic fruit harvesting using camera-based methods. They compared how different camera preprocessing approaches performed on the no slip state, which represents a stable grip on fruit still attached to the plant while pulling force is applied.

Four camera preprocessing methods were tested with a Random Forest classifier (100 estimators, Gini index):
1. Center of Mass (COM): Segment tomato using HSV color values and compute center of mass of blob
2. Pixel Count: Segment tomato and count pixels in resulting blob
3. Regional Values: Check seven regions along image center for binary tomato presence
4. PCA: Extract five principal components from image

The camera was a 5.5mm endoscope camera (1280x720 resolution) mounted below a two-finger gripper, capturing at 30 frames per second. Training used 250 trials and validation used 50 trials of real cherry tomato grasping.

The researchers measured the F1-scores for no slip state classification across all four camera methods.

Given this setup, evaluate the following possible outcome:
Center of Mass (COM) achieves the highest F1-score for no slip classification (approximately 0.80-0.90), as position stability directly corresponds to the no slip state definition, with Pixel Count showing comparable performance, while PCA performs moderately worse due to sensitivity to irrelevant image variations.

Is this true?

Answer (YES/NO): NO